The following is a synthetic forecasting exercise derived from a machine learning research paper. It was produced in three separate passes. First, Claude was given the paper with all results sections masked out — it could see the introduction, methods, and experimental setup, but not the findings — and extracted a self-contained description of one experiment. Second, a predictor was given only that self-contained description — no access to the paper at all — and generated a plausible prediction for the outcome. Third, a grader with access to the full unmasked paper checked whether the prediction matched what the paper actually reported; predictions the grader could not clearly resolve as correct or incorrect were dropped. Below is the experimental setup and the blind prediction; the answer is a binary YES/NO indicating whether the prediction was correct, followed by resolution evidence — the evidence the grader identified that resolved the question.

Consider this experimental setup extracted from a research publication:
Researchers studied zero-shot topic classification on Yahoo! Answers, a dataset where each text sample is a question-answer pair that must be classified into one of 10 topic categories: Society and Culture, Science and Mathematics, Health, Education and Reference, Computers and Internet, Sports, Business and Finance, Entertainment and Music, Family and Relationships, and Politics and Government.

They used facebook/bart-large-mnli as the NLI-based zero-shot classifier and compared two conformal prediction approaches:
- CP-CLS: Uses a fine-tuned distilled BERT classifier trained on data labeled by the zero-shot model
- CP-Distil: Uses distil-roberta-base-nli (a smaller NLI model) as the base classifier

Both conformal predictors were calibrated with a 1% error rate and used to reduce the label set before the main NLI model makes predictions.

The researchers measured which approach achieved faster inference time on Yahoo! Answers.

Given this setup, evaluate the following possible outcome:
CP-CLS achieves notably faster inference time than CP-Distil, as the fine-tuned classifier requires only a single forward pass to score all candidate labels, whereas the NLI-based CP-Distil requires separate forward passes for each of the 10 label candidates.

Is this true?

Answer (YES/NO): NO